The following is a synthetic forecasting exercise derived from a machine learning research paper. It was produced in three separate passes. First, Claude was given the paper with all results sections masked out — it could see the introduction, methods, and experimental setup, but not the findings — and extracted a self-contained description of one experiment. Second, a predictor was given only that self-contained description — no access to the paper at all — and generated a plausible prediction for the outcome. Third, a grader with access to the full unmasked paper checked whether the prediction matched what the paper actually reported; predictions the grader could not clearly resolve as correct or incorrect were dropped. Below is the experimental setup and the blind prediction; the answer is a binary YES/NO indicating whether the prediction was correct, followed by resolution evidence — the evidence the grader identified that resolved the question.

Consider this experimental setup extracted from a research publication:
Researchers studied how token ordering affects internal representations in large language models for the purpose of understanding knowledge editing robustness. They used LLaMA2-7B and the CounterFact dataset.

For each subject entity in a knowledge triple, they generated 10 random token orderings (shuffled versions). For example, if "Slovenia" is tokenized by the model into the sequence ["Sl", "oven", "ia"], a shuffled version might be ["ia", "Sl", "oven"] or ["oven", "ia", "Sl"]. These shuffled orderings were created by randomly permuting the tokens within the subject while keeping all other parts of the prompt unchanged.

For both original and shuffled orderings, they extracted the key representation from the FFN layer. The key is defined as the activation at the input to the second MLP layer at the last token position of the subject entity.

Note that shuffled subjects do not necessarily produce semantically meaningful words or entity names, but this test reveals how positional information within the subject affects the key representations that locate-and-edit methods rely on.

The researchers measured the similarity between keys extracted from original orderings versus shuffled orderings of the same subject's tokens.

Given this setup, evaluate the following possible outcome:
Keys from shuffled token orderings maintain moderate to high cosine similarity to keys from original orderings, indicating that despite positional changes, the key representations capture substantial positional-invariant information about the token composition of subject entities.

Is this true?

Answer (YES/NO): NO